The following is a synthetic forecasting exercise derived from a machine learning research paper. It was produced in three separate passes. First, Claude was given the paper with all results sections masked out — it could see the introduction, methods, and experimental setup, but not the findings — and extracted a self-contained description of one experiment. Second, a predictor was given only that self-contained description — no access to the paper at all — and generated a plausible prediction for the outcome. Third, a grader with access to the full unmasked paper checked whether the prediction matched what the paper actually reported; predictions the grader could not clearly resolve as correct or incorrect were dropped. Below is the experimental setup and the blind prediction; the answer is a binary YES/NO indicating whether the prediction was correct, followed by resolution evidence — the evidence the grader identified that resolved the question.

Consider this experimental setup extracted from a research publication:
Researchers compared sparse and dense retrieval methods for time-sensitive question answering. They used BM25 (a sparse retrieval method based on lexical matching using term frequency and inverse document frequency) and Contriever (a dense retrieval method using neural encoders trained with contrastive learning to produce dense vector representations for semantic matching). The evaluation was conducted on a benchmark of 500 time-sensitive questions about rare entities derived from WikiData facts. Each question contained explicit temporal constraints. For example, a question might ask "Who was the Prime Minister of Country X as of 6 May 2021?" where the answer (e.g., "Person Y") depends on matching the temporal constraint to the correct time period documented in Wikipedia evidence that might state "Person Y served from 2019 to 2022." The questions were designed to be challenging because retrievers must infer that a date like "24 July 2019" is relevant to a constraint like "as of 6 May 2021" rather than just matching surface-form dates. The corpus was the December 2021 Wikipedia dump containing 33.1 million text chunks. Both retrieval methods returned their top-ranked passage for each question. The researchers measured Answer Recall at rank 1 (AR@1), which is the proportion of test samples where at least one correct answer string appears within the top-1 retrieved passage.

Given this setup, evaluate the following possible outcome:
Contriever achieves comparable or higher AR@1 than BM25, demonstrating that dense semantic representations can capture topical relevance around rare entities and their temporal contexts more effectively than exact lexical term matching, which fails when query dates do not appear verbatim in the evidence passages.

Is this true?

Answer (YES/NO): YES